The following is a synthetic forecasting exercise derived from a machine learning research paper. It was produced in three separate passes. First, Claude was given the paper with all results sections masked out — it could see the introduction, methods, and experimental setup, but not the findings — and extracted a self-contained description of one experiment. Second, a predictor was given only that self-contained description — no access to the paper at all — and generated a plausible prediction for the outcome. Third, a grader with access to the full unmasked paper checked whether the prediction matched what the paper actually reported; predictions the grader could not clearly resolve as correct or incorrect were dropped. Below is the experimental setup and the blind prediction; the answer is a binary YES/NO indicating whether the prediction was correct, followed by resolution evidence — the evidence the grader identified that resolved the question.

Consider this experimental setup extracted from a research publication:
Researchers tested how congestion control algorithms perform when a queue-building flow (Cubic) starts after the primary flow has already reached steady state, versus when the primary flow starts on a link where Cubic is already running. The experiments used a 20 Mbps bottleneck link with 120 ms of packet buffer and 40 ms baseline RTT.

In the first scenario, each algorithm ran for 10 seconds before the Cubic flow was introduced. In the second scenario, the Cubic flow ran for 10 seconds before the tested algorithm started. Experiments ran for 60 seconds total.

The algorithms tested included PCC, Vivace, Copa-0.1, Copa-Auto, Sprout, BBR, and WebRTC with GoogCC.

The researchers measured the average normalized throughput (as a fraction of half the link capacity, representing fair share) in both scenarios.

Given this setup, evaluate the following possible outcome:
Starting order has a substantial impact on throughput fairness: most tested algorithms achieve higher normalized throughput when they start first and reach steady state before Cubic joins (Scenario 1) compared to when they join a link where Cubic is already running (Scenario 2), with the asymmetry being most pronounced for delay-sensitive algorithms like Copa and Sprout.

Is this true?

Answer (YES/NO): NO